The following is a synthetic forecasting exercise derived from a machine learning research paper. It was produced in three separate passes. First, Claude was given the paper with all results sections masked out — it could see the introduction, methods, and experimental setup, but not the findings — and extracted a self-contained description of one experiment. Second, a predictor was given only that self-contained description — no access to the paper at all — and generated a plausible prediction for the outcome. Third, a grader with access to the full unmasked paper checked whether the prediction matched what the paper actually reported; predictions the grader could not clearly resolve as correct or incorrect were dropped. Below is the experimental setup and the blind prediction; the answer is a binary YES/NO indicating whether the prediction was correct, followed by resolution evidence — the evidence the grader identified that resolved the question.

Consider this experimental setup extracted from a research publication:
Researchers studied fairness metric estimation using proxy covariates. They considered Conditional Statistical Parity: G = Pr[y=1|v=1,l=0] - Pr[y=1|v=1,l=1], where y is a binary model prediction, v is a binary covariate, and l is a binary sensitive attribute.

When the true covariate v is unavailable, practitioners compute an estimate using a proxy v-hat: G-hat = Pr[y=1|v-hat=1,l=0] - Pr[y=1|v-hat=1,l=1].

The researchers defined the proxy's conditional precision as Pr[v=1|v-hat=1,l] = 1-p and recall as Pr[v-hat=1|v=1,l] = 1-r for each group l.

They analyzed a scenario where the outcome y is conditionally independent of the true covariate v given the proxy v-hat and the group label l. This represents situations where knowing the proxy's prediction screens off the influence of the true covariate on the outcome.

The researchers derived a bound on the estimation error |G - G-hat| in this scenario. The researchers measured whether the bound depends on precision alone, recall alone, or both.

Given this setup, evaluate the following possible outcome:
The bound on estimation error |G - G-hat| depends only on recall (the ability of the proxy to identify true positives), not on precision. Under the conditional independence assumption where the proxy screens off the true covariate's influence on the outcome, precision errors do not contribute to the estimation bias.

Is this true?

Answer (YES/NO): YES